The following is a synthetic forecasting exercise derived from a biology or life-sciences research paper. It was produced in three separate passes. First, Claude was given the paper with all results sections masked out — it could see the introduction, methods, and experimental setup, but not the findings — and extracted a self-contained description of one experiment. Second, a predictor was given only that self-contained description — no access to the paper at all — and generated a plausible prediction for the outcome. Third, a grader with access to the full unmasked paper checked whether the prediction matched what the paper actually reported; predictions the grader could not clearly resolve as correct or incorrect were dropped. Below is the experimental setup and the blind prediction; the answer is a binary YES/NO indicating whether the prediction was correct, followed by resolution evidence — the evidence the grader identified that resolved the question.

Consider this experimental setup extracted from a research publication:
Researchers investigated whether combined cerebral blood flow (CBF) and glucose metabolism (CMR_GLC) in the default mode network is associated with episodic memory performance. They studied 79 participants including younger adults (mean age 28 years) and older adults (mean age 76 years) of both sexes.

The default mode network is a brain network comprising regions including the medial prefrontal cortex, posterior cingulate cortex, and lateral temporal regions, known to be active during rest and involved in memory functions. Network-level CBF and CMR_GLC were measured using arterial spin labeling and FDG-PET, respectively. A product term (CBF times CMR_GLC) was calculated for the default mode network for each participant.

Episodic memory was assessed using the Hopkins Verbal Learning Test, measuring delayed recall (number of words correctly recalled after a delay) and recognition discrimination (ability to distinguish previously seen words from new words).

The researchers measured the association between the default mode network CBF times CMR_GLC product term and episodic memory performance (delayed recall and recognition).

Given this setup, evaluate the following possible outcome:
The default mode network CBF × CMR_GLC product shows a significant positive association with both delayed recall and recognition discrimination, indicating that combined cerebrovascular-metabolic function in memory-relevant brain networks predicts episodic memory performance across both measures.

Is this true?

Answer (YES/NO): NO